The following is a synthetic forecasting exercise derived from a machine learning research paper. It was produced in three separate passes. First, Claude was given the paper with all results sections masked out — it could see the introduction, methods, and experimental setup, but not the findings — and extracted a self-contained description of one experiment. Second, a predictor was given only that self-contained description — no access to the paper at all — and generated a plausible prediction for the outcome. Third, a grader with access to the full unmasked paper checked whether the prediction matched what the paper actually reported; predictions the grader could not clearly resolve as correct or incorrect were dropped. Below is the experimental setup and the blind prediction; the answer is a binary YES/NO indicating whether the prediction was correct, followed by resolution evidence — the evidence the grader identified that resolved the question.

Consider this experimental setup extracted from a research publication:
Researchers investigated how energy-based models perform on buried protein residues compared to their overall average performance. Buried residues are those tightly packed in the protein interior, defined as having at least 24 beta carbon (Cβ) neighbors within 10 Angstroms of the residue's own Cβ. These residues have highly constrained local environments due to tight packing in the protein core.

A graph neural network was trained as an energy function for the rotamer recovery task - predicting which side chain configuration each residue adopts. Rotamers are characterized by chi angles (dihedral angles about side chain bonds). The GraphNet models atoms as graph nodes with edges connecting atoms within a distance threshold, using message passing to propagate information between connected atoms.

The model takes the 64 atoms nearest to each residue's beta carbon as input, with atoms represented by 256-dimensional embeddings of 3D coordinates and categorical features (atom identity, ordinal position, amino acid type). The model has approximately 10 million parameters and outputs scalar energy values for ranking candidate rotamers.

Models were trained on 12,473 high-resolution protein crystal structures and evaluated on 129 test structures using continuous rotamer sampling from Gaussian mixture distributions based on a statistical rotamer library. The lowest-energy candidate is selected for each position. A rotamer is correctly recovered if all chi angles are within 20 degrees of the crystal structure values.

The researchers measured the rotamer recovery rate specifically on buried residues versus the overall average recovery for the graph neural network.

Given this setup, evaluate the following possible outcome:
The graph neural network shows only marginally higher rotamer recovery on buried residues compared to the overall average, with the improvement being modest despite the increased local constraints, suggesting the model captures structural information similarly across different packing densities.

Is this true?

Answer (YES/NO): NO